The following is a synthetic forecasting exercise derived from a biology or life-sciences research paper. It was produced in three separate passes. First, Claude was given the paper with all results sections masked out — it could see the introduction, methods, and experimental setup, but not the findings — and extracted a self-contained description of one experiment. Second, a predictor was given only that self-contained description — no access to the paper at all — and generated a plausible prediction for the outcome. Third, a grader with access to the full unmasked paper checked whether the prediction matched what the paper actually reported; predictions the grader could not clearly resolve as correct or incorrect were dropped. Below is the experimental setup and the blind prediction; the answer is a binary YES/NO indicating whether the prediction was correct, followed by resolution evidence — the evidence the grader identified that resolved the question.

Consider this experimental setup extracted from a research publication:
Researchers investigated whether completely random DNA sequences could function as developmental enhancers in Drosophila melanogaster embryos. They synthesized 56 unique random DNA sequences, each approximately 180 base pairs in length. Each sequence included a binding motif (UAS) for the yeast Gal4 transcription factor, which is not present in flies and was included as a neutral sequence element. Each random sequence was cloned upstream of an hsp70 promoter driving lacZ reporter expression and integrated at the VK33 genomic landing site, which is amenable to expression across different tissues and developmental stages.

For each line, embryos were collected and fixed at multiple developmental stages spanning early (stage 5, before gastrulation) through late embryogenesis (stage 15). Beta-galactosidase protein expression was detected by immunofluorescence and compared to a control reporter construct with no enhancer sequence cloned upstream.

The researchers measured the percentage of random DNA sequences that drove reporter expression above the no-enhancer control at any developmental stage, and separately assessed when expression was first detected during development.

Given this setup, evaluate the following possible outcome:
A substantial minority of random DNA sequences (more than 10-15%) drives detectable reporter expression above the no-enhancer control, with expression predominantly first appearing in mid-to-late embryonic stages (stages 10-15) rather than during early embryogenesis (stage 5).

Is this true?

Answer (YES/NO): NO